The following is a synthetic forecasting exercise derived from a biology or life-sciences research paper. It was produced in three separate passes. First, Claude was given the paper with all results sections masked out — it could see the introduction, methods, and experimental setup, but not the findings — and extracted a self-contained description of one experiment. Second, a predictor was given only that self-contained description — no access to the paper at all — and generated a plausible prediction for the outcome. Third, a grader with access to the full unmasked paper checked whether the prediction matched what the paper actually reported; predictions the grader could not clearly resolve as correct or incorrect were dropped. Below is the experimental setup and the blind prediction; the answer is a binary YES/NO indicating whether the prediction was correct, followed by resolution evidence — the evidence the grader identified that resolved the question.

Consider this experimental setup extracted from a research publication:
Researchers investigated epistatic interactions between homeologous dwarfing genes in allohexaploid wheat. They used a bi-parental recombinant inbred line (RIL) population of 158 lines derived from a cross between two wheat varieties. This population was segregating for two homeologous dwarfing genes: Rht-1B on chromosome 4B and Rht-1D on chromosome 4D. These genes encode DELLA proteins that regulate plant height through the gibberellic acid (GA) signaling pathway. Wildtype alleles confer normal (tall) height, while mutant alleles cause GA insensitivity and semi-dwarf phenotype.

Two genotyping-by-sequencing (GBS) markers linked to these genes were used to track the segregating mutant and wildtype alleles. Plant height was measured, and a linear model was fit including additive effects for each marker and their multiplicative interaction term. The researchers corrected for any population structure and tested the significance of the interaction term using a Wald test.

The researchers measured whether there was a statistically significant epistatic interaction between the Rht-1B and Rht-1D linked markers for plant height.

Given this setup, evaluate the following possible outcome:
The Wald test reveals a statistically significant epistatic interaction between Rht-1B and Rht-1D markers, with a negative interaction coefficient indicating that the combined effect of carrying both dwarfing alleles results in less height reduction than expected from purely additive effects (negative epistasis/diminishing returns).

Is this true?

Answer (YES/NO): NO